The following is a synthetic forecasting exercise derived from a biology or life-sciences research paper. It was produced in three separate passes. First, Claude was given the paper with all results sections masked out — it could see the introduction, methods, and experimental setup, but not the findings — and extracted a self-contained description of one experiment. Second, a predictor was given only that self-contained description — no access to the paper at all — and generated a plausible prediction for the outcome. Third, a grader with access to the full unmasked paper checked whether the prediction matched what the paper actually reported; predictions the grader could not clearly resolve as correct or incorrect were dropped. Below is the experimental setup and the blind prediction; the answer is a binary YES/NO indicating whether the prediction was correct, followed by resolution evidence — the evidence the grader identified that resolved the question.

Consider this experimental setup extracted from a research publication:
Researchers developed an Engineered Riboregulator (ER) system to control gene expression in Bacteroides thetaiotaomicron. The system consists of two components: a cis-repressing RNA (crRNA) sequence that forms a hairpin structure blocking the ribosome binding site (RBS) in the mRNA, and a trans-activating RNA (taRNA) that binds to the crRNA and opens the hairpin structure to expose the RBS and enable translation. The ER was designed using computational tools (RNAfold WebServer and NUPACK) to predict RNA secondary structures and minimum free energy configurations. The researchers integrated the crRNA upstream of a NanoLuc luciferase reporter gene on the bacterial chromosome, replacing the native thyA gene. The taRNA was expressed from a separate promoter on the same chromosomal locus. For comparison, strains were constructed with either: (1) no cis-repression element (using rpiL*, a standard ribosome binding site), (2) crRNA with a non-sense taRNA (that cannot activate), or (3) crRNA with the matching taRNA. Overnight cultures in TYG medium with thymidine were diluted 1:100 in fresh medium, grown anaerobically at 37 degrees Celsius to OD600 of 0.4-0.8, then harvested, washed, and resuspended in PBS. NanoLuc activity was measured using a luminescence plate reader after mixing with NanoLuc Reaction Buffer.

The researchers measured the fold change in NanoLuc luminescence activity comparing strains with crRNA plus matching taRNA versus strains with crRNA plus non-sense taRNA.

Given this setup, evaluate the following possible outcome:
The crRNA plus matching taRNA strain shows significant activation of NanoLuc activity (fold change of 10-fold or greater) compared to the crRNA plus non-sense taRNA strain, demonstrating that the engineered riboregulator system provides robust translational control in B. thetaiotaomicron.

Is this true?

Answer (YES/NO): YES